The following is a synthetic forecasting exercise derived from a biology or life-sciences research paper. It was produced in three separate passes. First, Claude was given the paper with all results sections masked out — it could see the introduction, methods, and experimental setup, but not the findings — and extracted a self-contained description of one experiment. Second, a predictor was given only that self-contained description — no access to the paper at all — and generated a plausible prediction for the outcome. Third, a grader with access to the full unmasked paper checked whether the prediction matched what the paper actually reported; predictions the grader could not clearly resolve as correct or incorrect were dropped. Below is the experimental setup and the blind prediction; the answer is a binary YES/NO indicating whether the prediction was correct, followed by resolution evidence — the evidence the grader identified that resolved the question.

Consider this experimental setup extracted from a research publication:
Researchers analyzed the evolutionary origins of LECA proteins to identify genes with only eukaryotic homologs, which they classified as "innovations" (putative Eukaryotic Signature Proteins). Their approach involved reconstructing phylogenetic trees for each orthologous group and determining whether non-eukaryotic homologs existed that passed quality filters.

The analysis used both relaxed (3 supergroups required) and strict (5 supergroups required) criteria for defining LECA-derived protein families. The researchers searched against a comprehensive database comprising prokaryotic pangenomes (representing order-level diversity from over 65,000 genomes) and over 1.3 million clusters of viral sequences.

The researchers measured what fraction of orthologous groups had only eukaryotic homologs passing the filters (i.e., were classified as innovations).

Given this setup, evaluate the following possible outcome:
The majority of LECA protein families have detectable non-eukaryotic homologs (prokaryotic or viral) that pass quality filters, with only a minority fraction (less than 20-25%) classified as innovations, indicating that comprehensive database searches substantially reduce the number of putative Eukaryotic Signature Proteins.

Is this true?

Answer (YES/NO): NO